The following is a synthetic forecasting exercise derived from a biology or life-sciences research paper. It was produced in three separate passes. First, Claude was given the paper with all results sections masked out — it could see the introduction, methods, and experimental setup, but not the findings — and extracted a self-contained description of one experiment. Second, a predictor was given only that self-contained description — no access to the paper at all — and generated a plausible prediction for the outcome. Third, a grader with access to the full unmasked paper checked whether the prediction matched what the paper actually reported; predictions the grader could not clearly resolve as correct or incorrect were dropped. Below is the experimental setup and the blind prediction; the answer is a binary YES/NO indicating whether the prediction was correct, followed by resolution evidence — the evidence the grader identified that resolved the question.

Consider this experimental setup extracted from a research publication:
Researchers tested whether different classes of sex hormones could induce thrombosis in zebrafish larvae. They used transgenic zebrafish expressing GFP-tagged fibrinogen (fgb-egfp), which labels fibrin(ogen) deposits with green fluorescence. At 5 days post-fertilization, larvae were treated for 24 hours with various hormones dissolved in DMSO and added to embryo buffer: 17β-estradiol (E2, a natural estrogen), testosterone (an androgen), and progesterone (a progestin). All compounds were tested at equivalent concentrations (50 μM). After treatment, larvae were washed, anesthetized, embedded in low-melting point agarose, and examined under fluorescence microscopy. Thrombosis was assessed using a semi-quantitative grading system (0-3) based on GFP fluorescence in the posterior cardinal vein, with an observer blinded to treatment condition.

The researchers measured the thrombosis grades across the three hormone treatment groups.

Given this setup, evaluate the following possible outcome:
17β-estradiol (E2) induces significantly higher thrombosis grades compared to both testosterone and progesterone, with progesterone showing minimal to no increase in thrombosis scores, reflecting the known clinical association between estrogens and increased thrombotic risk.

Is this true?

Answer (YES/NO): YES